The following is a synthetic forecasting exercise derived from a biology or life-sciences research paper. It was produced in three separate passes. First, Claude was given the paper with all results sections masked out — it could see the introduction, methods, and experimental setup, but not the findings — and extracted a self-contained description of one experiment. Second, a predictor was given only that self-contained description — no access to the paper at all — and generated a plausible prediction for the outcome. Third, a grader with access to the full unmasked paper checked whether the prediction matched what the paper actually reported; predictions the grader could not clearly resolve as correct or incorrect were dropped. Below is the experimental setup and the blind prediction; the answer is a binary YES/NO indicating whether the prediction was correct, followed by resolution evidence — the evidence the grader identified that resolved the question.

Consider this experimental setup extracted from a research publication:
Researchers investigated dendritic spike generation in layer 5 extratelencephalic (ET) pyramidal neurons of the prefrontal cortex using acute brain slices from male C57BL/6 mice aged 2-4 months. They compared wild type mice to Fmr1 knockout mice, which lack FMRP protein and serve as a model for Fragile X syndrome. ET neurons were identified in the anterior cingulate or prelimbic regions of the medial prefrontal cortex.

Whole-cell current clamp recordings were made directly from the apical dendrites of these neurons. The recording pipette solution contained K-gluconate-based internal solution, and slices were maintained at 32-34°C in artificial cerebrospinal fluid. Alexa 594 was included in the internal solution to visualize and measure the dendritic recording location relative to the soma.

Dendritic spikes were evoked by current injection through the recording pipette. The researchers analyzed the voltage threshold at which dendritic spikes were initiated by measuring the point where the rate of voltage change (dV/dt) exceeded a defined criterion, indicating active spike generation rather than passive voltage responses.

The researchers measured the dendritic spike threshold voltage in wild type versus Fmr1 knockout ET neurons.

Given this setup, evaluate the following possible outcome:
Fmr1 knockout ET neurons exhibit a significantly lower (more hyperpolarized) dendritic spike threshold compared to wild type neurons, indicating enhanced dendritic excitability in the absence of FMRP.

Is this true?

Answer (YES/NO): NO